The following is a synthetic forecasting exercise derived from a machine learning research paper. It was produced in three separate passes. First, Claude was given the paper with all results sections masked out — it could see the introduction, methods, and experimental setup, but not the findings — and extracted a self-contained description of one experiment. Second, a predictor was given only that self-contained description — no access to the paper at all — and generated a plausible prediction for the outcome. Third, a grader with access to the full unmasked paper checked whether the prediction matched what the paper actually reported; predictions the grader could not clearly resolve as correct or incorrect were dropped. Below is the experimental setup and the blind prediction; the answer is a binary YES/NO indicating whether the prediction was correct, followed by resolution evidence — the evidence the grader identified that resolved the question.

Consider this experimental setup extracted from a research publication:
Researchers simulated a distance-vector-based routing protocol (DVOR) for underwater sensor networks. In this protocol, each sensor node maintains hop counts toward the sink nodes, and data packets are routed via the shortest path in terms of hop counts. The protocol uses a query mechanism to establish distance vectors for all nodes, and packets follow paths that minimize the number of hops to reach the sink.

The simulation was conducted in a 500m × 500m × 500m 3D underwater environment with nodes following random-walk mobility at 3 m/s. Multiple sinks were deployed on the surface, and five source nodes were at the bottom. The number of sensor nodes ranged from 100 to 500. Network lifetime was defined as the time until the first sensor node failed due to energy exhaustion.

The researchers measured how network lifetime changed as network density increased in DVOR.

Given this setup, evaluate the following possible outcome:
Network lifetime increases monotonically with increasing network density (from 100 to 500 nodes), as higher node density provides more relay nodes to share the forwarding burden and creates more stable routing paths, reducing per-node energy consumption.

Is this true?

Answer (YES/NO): NO